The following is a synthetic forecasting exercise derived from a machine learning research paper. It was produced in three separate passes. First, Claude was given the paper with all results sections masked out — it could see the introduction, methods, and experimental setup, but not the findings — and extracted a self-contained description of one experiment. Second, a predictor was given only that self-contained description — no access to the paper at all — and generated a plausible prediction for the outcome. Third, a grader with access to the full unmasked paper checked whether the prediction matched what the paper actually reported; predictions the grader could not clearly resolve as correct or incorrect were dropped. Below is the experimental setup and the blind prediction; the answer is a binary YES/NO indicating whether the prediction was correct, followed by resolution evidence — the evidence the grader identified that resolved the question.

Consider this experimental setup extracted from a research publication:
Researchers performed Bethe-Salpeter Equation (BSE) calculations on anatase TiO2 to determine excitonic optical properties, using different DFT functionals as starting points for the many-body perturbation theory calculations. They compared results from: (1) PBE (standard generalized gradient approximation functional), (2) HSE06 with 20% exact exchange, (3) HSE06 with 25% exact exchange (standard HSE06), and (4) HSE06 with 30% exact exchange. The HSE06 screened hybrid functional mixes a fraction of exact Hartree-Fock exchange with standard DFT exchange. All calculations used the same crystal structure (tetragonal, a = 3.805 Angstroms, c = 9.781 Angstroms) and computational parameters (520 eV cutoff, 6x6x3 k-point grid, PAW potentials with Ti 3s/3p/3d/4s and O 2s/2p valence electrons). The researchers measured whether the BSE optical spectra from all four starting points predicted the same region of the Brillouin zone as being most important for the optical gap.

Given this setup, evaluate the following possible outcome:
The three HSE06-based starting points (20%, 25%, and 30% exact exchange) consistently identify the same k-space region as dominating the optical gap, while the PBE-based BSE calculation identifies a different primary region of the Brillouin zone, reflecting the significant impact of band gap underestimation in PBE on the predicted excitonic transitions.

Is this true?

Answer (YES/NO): NO